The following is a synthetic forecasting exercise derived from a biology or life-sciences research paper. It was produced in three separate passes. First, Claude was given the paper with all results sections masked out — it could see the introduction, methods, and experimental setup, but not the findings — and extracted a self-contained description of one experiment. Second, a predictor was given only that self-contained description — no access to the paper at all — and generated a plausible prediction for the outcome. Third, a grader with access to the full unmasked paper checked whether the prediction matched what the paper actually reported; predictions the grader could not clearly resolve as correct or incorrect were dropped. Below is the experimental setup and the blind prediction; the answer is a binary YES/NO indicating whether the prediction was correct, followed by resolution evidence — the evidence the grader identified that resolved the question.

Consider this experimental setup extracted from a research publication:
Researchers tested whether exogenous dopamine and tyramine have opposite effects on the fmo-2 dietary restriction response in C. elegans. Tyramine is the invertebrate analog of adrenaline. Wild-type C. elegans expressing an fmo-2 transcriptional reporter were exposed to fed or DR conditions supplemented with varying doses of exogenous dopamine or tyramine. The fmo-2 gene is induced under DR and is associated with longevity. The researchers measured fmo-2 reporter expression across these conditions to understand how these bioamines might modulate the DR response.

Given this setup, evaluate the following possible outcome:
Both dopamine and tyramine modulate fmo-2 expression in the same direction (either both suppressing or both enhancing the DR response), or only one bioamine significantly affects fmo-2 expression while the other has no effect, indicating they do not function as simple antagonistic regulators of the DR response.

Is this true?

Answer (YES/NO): NO